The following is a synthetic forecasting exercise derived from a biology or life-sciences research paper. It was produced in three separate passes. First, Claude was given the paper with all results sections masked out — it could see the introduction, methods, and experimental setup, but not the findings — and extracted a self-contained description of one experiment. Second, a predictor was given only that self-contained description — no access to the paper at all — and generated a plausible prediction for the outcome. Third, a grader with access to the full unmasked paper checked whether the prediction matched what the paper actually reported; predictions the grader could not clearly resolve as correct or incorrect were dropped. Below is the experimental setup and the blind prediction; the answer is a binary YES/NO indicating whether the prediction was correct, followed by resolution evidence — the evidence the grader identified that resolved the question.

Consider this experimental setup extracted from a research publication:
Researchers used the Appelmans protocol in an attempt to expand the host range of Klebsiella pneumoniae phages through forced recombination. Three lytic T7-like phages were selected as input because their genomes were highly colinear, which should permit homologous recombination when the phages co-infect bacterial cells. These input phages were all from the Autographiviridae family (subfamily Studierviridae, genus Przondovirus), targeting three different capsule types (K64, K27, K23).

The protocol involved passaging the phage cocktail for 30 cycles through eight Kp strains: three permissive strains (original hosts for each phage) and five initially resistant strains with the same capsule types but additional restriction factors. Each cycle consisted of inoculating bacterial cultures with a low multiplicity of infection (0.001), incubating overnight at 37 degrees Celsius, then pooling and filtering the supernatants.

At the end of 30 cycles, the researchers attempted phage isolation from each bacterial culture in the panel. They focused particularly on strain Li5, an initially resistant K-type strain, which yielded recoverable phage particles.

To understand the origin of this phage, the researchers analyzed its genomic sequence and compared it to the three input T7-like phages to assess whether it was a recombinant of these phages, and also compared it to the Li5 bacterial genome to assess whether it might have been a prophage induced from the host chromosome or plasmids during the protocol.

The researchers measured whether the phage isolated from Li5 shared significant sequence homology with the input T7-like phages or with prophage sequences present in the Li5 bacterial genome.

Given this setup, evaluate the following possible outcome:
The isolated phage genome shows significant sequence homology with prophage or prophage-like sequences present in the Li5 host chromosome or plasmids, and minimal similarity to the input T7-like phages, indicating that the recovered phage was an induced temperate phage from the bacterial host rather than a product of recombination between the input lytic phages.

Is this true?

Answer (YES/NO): YES